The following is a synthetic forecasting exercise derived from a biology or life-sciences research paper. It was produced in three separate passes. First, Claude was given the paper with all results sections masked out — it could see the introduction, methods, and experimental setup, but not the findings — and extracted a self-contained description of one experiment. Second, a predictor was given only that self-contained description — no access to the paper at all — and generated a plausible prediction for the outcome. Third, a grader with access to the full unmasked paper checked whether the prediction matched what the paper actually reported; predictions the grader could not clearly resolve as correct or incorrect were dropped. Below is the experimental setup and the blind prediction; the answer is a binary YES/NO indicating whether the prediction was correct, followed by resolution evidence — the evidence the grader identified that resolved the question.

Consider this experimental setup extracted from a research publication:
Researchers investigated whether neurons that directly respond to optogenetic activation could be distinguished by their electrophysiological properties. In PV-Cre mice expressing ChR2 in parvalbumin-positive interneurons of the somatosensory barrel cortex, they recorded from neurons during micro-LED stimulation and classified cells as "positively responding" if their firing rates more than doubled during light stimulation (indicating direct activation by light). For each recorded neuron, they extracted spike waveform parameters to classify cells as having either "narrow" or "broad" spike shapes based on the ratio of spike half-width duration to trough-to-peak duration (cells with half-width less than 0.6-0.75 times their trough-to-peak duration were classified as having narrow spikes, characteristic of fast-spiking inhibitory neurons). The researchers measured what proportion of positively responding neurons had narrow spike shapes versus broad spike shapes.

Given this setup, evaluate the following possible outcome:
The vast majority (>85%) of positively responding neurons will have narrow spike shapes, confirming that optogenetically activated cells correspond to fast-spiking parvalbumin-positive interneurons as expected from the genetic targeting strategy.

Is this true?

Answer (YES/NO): NO